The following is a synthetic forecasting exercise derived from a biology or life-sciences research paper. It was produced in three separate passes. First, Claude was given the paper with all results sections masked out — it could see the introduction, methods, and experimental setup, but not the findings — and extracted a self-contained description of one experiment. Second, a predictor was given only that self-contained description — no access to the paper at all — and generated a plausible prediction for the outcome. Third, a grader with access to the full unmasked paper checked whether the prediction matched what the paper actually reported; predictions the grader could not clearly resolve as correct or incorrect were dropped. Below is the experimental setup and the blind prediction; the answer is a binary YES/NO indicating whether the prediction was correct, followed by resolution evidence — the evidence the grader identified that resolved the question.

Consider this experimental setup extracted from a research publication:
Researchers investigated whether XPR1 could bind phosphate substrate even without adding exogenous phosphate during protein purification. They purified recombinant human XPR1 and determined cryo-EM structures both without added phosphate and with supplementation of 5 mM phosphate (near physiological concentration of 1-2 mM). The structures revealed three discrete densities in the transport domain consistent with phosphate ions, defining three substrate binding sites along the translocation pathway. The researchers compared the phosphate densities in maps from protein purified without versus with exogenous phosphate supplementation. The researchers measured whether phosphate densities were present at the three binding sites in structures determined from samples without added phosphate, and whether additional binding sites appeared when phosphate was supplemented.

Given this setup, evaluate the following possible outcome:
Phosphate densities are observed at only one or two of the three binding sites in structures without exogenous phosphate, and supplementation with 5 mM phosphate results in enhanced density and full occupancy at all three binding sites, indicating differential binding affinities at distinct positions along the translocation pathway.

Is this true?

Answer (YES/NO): NO